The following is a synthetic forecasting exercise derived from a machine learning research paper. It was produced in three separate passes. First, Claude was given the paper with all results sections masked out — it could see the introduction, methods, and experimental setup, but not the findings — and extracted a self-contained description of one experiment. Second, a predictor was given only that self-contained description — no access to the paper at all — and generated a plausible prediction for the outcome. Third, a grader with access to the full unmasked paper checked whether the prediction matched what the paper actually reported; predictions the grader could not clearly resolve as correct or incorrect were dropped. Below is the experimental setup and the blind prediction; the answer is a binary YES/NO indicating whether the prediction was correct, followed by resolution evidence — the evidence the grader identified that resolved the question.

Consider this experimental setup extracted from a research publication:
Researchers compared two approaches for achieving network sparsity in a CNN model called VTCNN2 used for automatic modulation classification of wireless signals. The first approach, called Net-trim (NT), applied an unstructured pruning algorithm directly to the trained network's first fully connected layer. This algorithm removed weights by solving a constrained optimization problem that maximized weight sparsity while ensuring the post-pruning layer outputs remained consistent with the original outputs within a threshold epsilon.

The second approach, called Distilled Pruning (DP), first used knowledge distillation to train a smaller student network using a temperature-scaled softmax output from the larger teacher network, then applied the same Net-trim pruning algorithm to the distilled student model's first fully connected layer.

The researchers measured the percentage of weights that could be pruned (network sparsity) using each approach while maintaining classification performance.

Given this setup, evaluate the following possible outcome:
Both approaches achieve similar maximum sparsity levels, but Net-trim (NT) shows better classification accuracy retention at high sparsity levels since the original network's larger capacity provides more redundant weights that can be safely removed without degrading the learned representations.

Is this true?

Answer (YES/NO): NO